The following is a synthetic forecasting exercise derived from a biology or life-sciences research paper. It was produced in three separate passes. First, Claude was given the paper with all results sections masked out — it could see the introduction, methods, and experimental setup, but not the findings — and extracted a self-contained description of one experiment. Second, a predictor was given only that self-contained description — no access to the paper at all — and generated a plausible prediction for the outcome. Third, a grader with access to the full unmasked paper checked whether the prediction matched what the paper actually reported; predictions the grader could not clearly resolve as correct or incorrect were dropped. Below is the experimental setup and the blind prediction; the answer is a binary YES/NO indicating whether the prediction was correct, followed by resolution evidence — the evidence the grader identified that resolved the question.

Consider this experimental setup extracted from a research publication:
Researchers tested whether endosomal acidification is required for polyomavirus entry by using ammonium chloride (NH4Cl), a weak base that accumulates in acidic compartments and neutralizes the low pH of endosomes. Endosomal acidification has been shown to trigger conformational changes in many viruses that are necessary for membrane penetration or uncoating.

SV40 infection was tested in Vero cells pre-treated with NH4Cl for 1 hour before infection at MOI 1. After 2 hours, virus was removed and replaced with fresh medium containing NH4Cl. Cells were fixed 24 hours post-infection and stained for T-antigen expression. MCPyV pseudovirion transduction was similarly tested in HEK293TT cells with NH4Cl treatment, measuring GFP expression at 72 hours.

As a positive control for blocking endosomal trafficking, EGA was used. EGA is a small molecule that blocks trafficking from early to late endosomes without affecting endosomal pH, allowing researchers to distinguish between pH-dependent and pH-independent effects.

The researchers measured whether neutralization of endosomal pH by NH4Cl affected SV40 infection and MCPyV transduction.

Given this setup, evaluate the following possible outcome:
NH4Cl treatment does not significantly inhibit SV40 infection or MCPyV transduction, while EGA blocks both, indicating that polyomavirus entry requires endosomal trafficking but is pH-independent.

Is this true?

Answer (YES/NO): NO